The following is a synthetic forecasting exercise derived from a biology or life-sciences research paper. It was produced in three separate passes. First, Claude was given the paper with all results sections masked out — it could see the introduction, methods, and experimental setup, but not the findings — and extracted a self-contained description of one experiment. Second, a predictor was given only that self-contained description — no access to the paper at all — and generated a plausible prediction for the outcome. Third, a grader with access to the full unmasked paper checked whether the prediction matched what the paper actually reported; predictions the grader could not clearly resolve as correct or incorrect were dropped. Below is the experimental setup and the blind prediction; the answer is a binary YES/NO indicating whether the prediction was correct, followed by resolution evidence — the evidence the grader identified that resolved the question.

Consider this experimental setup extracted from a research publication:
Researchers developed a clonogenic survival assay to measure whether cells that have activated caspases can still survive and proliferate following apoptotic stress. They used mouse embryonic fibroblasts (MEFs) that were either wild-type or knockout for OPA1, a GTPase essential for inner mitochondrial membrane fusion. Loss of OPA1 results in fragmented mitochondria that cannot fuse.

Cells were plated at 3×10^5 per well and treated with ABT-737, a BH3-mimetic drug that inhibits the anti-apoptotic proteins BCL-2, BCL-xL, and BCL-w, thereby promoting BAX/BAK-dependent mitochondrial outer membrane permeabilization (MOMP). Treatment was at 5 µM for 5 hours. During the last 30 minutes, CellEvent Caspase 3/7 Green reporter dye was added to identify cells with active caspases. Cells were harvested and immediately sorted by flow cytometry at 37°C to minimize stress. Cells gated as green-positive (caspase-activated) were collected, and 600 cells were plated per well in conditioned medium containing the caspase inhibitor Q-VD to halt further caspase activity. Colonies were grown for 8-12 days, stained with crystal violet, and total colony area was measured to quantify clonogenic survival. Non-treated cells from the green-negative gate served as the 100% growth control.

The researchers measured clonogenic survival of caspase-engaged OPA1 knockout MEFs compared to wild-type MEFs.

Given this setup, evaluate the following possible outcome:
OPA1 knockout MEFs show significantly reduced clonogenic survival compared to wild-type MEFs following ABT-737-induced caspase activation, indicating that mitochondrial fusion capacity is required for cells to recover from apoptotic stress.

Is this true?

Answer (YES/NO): NO